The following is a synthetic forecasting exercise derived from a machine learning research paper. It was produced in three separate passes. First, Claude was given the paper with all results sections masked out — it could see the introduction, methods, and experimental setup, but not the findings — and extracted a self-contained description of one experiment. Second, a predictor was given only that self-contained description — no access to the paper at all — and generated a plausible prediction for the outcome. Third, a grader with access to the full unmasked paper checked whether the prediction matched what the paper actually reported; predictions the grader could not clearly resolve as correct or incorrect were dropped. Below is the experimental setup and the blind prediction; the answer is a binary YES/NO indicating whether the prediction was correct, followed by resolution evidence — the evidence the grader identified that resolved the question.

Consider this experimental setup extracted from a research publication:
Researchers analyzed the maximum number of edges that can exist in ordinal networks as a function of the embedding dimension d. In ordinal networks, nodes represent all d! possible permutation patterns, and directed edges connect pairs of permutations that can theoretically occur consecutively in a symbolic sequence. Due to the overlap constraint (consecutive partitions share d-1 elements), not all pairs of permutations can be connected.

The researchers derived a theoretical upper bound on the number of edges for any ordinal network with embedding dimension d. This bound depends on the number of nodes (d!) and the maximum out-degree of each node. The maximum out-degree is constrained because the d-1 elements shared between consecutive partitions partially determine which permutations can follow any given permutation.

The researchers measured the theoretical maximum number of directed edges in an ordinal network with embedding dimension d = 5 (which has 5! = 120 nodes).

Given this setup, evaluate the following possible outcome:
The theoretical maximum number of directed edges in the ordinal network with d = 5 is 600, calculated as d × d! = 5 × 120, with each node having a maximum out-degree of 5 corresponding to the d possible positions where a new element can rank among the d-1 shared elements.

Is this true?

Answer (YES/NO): YES